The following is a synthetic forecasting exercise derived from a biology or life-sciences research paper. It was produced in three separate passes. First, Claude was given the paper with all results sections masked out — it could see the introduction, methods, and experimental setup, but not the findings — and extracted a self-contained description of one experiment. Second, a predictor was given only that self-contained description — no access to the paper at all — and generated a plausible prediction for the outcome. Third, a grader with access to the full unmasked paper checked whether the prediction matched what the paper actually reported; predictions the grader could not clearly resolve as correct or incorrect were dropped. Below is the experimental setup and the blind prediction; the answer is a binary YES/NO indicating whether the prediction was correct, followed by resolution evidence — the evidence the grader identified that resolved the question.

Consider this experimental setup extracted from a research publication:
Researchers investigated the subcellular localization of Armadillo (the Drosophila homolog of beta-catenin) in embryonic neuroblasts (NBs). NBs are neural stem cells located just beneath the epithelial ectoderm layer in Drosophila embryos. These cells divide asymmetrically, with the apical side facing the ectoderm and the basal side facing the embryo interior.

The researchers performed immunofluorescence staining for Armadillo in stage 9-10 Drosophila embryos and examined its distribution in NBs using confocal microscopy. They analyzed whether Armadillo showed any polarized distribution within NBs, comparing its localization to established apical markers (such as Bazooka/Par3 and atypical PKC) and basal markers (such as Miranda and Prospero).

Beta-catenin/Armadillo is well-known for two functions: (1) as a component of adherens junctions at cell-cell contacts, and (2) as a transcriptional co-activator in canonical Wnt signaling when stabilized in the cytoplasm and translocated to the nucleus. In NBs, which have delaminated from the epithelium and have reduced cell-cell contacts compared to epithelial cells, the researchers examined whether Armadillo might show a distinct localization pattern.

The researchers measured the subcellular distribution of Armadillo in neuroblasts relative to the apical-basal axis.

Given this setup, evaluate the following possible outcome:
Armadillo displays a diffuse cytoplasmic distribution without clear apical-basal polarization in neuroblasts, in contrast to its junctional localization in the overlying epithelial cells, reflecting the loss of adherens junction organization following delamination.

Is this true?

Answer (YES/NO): NO